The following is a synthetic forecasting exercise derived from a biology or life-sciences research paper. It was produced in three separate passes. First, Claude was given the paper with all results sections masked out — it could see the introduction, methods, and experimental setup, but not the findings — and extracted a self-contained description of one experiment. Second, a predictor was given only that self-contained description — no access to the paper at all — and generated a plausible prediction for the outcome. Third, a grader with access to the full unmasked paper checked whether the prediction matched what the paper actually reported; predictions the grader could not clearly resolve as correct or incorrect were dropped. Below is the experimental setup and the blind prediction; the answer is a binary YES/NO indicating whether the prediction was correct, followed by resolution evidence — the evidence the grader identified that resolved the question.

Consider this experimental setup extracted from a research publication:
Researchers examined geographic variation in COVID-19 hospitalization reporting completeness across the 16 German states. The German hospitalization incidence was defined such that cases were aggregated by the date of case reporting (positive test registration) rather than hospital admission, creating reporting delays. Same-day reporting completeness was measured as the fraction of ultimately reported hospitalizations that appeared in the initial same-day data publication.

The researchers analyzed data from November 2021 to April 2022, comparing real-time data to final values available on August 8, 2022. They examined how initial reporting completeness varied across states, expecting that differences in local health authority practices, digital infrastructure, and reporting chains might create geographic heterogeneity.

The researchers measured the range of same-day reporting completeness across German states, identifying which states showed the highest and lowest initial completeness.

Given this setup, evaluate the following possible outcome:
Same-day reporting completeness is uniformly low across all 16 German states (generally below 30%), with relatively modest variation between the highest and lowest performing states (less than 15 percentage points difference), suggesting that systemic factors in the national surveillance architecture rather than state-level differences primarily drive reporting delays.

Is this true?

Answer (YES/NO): NO